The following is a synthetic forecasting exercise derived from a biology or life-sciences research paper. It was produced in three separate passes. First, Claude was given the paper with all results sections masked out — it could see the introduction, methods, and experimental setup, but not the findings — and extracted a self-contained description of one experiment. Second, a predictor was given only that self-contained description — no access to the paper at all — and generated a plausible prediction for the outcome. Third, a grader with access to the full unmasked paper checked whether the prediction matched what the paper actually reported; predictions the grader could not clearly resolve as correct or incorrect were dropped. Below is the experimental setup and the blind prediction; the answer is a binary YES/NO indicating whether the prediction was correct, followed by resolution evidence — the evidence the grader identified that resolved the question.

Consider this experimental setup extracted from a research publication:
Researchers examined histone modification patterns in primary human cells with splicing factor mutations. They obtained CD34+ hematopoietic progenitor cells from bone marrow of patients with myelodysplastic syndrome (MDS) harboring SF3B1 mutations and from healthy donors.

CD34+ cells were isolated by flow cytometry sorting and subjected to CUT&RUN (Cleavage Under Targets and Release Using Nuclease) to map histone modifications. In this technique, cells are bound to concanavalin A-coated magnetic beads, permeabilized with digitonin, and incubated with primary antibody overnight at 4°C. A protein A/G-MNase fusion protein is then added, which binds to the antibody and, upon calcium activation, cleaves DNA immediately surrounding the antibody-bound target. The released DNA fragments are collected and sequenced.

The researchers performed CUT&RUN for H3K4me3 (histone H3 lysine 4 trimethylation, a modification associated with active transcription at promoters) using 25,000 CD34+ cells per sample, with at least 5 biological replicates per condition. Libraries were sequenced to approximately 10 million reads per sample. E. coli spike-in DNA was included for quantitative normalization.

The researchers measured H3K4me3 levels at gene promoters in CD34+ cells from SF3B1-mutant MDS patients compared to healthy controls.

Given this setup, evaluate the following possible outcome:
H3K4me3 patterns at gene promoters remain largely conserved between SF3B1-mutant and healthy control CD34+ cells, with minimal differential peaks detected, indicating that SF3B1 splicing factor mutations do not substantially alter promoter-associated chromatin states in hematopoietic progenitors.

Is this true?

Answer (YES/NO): NO